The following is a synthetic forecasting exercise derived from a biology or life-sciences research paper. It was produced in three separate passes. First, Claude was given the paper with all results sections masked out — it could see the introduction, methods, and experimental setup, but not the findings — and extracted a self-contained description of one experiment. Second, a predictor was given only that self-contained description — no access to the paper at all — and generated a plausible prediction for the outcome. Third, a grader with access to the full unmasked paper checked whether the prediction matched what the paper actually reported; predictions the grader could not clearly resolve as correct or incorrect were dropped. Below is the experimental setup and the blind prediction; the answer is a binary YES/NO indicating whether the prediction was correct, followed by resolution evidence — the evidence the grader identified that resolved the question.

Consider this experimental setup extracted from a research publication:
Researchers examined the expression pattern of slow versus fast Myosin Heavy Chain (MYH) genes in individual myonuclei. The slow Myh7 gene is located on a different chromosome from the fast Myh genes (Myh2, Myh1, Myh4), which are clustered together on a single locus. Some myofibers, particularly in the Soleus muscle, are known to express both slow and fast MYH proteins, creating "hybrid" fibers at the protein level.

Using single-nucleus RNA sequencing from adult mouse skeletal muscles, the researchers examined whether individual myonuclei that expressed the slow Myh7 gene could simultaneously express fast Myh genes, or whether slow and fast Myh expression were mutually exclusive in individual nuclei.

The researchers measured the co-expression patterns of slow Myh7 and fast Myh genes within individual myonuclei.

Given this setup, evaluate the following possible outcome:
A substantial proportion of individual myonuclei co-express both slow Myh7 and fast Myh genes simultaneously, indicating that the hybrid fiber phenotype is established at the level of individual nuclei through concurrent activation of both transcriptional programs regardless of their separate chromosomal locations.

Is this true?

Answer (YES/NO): NO